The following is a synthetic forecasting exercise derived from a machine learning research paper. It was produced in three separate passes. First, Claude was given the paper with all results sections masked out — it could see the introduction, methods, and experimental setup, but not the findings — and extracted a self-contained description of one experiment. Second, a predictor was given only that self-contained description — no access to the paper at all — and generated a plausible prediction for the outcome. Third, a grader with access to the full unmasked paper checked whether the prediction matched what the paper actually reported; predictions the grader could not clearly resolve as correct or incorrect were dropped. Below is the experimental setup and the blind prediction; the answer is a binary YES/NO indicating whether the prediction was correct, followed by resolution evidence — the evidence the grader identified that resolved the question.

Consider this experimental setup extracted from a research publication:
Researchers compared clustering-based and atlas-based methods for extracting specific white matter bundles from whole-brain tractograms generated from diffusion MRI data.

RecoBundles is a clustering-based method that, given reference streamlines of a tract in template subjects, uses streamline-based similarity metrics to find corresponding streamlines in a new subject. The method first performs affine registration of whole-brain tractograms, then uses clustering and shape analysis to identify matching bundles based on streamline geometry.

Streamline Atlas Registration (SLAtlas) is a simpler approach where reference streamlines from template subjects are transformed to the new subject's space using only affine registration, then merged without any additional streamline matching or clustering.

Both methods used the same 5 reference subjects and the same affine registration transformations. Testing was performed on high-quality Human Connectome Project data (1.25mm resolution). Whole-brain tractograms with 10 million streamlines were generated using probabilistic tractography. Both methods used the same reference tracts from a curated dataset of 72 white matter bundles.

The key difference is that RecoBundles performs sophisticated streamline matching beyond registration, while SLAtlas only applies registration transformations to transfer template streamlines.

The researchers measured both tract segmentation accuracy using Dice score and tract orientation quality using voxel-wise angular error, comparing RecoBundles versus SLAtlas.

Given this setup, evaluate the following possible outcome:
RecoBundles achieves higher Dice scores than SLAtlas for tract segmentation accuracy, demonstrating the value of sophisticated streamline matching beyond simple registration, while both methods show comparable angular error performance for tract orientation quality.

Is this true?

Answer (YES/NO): NO